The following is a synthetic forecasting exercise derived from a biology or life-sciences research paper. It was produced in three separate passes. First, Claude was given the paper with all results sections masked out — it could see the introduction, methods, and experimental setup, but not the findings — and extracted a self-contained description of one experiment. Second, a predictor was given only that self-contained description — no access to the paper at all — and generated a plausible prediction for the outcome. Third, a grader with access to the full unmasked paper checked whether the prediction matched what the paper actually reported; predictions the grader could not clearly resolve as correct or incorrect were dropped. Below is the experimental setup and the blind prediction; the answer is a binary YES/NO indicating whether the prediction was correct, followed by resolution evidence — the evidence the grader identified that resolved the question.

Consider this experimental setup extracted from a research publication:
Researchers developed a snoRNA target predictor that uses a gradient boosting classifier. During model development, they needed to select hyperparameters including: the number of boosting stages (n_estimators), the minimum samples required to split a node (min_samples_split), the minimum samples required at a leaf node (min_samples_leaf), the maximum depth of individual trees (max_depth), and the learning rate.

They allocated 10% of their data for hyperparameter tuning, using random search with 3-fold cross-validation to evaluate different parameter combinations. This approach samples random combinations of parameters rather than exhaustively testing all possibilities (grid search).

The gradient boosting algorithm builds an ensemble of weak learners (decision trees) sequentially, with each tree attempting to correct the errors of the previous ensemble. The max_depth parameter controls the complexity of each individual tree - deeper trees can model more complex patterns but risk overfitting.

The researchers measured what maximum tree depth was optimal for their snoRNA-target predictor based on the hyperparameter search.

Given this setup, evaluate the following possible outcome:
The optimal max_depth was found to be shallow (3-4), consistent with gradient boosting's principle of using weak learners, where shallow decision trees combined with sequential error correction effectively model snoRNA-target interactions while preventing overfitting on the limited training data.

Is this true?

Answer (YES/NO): NO